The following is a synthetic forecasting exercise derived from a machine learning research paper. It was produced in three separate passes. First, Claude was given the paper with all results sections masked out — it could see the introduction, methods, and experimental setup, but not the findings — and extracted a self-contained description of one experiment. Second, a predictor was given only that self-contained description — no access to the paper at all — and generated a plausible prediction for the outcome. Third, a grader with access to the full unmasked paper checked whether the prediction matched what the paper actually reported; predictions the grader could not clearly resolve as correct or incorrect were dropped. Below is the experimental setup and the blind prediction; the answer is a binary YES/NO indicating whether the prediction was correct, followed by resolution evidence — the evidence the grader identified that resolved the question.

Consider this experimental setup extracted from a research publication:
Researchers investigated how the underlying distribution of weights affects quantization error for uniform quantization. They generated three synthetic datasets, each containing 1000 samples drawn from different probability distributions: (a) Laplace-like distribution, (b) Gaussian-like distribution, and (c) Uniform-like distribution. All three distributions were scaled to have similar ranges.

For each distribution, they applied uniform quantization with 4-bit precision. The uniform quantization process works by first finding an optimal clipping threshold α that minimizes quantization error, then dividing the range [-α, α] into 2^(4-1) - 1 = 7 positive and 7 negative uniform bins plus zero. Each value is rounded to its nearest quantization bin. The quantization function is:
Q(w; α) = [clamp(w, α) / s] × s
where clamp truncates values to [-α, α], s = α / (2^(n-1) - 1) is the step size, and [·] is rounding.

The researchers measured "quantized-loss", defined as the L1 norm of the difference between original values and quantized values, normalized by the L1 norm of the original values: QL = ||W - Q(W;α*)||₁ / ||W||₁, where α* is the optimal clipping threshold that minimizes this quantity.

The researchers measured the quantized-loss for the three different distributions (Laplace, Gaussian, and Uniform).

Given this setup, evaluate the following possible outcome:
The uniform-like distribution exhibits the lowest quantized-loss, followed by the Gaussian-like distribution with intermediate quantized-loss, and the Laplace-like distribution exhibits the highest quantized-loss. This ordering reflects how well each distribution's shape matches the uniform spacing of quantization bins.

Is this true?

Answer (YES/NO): YES